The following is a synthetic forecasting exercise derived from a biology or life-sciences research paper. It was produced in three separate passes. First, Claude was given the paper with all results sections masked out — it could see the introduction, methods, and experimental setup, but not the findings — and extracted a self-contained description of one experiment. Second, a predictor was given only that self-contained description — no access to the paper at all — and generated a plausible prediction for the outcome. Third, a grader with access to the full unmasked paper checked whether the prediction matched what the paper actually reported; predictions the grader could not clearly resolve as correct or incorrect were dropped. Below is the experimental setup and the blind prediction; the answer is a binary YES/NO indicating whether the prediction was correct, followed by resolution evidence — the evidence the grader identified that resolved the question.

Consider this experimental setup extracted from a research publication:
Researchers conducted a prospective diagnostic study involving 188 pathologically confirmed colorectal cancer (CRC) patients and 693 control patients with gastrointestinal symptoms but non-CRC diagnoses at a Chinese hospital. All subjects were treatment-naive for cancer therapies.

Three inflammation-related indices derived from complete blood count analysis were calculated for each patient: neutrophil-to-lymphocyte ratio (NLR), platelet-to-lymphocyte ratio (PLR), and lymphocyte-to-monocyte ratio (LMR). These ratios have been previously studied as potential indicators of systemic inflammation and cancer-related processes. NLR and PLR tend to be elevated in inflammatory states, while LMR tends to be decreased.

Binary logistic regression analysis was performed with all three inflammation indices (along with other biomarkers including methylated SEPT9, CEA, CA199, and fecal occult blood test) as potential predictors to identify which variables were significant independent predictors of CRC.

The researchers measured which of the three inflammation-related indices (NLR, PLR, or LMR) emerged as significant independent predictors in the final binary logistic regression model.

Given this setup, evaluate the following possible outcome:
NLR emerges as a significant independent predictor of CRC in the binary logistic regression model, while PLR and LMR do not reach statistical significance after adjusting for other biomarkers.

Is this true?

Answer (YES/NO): NO